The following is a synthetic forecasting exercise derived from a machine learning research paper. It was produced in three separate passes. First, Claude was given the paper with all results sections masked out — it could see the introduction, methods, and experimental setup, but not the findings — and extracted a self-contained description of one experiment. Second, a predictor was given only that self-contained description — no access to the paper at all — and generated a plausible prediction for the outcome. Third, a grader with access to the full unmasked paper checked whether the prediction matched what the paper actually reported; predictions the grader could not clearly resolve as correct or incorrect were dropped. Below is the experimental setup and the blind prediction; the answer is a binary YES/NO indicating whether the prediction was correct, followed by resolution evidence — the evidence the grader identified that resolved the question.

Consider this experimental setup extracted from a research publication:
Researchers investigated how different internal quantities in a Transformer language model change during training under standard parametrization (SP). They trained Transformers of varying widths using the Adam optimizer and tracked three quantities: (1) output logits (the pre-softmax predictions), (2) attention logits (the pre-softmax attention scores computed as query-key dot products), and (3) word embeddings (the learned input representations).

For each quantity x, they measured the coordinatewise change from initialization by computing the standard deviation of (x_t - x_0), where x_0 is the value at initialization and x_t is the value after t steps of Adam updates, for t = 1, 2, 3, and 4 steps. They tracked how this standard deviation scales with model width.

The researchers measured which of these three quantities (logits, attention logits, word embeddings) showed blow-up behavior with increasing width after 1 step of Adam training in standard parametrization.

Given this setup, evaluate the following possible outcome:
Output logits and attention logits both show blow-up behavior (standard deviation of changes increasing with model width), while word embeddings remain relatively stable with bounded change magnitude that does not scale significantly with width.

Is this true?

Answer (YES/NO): YES